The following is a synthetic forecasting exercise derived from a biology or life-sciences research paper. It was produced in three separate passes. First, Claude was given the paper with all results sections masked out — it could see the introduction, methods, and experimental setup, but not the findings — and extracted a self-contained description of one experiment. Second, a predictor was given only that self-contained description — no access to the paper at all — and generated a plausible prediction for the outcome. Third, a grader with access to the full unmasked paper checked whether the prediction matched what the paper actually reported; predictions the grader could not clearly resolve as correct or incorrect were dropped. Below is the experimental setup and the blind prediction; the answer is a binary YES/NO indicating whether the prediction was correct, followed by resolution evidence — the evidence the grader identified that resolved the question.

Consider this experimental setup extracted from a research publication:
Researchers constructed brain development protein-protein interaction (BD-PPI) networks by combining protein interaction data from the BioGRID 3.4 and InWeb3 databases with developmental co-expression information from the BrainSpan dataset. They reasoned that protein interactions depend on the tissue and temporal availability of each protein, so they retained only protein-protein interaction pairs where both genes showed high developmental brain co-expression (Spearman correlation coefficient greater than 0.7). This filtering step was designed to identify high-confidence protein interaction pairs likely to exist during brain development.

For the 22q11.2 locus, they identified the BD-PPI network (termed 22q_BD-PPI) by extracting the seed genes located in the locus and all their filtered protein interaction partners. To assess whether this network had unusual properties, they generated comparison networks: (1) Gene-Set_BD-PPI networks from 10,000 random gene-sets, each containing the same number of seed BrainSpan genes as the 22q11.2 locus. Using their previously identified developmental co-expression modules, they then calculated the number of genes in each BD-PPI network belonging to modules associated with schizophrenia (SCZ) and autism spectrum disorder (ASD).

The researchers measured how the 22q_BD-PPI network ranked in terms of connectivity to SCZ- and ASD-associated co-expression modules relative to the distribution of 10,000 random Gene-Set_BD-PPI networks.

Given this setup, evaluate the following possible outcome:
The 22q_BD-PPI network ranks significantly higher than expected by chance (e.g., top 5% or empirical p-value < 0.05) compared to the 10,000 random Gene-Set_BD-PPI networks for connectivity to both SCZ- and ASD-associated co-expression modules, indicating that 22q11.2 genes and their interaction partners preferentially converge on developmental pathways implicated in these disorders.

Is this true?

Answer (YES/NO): YES